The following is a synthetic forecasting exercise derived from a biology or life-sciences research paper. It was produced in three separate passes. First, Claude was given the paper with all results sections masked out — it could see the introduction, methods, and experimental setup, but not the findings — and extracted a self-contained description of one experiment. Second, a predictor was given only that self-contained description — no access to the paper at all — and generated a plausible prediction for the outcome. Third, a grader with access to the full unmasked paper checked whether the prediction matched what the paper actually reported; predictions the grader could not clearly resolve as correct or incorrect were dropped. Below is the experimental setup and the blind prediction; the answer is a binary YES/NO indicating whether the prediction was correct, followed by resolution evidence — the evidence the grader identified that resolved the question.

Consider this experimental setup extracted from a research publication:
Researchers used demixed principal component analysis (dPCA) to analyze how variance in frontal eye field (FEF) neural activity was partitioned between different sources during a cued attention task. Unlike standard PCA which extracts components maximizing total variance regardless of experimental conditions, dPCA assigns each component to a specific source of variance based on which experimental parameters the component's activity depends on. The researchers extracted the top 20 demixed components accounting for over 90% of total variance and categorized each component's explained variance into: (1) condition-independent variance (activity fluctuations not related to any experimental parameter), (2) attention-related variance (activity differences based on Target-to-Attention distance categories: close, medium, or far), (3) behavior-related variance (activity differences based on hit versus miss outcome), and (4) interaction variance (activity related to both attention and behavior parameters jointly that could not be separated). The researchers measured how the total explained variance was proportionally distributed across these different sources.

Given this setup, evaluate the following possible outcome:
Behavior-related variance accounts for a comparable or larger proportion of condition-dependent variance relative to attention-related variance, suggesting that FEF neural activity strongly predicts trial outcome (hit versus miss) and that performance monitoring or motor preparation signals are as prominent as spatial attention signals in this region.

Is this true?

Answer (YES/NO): NO